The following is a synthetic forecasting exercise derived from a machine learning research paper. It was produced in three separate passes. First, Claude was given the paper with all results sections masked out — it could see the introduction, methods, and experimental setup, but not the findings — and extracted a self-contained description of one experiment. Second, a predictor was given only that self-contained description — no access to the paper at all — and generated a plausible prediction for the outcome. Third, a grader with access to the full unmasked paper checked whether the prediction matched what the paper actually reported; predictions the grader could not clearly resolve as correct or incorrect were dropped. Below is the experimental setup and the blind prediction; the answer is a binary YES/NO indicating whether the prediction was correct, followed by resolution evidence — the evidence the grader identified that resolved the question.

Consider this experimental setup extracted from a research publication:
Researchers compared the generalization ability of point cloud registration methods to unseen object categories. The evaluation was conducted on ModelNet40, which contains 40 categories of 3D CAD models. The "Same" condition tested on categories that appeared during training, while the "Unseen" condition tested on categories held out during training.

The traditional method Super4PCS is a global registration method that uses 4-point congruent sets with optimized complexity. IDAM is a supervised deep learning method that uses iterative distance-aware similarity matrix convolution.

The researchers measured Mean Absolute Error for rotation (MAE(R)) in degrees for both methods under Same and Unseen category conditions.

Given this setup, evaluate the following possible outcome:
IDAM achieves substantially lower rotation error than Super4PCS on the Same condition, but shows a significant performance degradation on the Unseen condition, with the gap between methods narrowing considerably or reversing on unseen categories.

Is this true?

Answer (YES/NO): NO